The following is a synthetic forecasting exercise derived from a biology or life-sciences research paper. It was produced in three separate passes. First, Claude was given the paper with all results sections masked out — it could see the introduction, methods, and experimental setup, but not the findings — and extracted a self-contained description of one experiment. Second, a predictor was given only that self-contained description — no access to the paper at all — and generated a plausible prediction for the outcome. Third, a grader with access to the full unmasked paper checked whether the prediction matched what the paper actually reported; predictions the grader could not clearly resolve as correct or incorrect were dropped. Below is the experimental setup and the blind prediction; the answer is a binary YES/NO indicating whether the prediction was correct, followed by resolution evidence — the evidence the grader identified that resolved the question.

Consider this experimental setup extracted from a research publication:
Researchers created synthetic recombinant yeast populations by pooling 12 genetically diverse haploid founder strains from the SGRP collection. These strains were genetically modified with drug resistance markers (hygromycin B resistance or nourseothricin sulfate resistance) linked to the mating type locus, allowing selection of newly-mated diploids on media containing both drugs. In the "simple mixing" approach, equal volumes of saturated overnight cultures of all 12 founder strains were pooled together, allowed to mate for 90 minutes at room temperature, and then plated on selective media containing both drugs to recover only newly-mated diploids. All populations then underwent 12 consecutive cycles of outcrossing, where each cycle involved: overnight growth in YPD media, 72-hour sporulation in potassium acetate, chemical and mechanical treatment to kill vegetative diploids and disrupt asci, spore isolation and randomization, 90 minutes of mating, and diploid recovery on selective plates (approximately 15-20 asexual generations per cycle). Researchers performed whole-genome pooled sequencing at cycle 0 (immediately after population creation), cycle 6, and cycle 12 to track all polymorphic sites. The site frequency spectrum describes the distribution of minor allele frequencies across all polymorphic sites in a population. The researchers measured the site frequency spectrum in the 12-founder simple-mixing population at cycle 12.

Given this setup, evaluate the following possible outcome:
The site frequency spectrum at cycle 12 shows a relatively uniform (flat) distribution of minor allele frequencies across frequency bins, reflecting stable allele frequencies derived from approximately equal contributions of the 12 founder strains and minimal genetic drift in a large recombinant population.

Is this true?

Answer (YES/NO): NO